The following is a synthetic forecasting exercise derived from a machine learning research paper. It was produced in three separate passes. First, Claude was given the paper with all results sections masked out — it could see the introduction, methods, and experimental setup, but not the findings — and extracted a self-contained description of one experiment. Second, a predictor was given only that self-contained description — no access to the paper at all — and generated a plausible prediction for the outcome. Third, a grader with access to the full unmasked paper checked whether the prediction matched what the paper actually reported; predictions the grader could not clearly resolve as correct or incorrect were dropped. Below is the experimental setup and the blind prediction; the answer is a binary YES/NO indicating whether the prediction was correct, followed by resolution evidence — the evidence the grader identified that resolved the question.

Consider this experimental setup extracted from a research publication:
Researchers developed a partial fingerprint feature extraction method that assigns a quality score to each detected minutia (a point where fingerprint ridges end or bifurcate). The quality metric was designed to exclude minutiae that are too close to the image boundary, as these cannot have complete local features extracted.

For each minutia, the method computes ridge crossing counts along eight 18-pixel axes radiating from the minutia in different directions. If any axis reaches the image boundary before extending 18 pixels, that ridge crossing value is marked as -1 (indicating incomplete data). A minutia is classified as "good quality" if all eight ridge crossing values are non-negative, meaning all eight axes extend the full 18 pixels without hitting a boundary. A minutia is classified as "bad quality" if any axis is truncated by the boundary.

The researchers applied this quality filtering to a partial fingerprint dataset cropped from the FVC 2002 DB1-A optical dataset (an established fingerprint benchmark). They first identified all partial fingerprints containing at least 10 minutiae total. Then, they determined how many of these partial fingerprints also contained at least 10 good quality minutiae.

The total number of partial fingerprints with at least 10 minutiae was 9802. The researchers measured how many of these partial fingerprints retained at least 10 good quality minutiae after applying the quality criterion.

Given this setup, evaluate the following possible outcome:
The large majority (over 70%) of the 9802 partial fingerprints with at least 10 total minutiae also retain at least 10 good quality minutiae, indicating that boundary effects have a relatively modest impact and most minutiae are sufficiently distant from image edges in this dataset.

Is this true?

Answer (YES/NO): YES